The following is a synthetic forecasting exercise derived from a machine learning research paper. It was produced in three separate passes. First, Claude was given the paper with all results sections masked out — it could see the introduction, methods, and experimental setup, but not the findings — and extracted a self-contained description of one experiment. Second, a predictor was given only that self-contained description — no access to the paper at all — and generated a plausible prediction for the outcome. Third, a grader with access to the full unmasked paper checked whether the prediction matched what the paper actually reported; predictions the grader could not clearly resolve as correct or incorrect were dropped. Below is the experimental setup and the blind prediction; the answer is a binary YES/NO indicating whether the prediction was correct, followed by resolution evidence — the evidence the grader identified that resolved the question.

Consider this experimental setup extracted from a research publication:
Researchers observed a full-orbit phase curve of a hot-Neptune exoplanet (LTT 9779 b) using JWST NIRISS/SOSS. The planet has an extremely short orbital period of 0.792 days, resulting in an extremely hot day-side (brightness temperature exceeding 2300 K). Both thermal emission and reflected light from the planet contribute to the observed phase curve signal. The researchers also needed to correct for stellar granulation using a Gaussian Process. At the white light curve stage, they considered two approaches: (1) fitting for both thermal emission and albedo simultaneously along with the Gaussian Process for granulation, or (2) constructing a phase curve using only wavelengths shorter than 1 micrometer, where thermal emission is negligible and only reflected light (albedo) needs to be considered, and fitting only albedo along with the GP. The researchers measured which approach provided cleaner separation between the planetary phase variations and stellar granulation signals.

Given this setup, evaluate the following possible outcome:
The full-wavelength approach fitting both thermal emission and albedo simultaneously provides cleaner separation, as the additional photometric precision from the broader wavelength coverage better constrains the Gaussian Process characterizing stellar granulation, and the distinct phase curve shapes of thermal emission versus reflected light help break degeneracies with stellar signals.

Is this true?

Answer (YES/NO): NO